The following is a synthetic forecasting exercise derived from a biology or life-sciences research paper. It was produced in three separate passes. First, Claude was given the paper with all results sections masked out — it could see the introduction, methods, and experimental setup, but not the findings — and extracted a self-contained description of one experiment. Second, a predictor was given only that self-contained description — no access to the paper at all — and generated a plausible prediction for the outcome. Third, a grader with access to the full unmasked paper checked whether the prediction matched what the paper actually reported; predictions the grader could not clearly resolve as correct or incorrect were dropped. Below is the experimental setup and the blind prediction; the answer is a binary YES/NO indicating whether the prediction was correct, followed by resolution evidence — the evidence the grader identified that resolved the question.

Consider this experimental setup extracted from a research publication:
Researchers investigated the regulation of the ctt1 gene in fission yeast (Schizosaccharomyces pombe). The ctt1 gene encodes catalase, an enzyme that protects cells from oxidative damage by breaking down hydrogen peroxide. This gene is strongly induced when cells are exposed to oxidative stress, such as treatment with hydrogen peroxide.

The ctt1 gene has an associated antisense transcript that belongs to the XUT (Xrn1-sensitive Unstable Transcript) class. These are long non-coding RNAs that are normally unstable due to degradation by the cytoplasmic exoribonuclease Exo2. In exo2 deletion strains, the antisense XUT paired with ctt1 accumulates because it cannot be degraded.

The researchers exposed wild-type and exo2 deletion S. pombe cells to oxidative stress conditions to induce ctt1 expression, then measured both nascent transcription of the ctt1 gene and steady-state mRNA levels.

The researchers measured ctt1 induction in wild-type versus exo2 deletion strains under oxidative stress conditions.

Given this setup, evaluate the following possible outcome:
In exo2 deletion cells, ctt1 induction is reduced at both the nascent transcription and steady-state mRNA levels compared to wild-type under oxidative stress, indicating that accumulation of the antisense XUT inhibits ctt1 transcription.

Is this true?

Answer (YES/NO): YES